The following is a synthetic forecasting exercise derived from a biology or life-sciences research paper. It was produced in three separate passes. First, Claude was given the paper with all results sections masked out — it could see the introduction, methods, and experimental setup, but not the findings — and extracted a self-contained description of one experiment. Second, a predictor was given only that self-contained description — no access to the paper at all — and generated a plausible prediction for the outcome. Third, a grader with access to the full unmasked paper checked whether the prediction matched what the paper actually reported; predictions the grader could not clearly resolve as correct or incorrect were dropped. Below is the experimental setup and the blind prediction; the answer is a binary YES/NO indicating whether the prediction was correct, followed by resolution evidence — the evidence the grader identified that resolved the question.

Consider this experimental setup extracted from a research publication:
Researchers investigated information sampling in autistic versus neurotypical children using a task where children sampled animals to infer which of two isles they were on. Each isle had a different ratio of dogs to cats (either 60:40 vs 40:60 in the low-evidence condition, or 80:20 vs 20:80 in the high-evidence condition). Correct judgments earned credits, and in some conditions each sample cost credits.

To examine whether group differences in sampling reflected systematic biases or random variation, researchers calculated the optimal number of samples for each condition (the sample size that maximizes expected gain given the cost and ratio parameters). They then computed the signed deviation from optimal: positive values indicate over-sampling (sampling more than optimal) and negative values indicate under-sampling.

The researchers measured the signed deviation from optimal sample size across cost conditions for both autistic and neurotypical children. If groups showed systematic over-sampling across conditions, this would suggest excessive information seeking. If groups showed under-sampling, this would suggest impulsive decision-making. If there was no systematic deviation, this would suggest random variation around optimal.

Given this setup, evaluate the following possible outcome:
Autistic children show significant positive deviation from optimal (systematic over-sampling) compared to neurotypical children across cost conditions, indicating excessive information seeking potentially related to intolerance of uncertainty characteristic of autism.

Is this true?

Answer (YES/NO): NO